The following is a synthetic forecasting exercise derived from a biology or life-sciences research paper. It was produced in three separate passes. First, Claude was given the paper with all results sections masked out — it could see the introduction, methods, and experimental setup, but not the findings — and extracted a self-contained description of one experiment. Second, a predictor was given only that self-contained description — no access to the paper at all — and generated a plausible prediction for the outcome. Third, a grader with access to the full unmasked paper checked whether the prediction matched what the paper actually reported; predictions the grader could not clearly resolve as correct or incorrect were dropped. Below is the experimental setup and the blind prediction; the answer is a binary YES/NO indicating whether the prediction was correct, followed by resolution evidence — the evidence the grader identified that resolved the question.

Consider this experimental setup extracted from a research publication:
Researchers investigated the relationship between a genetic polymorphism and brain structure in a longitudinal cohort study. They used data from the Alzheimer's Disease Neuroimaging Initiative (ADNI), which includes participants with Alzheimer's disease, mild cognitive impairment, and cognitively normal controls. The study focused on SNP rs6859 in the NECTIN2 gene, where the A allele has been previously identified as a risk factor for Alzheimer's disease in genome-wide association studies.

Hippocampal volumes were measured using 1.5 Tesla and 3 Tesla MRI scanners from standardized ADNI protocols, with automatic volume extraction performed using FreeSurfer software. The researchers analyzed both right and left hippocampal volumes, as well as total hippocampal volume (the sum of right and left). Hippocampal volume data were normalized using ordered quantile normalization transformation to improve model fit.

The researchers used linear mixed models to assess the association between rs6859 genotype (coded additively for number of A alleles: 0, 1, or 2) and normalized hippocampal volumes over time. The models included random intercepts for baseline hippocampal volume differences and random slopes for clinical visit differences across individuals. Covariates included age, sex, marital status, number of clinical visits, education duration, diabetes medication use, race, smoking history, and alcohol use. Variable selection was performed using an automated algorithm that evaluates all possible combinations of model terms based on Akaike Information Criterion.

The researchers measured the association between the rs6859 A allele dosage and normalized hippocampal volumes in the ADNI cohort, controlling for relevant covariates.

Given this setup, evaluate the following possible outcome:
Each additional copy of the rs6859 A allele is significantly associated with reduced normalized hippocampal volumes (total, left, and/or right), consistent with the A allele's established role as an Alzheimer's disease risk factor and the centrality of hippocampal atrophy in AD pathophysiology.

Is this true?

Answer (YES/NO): YES